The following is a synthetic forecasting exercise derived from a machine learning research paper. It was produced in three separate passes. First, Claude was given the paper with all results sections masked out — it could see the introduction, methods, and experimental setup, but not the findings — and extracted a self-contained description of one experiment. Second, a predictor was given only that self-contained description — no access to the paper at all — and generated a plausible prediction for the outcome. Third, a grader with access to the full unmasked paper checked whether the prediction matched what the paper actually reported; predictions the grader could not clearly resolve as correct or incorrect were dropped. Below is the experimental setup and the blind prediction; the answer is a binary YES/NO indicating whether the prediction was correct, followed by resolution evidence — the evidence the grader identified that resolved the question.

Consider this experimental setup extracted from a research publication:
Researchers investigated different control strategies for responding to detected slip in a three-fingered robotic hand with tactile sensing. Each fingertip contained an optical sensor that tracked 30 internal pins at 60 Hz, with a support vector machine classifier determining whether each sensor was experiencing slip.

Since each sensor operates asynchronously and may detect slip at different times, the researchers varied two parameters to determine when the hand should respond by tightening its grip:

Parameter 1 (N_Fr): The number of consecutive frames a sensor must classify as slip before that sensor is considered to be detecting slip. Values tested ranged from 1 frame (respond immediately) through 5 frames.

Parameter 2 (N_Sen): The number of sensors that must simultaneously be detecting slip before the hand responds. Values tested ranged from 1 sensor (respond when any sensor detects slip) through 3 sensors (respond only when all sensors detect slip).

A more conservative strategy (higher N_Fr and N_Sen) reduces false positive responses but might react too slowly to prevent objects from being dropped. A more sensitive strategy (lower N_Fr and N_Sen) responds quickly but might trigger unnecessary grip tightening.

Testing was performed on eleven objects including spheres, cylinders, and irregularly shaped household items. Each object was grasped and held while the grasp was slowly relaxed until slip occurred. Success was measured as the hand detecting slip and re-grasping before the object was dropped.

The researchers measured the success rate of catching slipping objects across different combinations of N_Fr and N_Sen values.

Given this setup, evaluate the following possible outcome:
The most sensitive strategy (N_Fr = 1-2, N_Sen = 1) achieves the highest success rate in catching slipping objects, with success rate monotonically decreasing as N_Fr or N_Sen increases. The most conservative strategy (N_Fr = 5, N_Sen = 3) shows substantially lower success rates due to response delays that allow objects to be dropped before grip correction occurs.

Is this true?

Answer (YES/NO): NO